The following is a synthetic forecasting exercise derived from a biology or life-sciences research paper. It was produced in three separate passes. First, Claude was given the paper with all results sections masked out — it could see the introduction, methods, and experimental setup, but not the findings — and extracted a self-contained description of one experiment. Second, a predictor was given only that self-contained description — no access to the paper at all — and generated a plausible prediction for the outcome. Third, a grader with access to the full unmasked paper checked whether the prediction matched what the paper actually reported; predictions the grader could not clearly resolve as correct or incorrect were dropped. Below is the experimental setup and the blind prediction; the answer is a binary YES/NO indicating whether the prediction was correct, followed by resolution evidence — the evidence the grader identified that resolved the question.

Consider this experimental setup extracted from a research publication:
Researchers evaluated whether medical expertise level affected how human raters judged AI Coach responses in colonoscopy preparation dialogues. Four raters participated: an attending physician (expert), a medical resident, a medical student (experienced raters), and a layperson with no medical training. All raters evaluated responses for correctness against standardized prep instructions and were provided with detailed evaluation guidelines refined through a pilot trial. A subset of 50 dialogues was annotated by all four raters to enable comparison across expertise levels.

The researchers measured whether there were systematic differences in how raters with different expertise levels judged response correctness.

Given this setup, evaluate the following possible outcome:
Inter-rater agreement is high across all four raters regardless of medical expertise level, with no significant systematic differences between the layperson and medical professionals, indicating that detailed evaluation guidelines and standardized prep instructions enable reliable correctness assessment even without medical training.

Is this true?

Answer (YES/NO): NO